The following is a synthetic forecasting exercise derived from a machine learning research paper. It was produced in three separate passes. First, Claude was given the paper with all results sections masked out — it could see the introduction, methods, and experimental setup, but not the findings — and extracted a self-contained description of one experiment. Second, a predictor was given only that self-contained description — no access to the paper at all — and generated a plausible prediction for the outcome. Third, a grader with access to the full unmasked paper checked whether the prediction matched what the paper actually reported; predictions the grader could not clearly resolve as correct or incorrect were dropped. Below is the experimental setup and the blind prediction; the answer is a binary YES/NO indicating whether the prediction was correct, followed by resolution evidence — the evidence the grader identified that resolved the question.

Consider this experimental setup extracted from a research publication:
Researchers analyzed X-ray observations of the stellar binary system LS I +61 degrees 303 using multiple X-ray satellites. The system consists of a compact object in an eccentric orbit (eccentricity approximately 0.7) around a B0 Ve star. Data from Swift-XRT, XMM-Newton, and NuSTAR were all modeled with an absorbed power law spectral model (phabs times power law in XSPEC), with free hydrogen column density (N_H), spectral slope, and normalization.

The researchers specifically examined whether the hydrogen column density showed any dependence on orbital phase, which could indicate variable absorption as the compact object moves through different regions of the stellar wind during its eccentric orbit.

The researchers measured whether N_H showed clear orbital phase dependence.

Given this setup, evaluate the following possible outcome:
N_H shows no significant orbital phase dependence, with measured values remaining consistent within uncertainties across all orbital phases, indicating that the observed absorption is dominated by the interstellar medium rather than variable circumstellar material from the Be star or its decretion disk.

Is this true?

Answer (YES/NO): NO